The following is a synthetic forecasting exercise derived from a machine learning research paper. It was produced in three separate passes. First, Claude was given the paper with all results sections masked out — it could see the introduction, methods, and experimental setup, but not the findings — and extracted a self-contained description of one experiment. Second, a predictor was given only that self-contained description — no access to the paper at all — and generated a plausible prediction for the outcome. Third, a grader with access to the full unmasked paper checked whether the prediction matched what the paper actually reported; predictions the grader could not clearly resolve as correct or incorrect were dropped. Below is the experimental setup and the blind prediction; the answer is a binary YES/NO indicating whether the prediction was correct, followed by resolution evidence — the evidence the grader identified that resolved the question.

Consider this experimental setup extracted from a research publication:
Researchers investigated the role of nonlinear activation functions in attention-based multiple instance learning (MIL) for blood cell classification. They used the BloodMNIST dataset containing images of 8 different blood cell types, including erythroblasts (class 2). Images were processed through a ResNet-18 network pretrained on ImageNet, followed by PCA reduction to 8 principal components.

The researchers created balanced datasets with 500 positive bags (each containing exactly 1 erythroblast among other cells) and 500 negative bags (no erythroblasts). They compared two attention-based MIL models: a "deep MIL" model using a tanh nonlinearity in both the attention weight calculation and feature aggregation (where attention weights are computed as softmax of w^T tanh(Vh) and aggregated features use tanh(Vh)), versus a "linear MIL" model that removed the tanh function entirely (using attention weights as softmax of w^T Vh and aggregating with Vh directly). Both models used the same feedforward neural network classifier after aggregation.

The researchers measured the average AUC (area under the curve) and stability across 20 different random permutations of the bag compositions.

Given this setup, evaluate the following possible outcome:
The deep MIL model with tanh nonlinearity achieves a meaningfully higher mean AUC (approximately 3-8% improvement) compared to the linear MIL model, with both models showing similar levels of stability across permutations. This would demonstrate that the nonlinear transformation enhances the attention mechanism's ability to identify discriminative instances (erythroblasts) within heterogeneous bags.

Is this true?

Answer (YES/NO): NO